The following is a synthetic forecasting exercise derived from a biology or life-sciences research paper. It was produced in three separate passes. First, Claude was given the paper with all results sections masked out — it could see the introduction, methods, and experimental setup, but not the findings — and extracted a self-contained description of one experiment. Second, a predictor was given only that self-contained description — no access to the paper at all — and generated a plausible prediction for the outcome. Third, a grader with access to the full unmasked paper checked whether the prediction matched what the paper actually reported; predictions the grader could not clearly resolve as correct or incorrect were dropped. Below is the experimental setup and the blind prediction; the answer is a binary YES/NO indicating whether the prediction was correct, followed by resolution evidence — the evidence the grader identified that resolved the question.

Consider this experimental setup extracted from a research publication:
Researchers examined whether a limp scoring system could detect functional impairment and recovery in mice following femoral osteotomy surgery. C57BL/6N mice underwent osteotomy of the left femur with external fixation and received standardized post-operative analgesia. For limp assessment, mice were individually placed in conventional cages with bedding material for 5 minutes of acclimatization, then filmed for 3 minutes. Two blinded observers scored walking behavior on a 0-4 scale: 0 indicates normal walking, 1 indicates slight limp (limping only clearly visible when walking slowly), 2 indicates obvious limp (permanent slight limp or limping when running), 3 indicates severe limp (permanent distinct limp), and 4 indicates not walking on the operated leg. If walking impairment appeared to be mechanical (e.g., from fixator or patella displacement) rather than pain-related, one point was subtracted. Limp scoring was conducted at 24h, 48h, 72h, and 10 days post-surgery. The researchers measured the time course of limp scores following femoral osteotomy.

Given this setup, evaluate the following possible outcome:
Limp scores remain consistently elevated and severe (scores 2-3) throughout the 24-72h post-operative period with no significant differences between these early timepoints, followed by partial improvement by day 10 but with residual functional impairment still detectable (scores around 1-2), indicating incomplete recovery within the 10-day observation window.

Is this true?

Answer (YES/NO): NO